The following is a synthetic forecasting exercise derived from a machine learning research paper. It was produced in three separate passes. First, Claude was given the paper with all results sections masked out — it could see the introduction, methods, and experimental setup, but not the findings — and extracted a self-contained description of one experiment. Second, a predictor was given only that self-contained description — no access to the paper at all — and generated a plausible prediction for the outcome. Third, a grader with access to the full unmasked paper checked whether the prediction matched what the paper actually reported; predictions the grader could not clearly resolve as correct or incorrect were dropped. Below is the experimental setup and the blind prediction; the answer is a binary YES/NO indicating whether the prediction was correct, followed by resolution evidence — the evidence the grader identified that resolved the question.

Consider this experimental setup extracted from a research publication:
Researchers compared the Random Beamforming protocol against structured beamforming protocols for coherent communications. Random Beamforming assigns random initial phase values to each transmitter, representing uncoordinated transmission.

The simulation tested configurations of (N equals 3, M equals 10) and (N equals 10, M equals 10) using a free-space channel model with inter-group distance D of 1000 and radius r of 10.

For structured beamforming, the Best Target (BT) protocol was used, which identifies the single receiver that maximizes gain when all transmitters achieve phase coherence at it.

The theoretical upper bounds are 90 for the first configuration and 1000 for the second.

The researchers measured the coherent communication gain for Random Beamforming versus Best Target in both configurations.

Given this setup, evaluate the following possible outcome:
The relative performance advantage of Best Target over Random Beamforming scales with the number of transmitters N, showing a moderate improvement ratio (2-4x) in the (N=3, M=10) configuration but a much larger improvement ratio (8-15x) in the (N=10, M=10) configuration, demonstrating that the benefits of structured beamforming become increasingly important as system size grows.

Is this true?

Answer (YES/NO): YES